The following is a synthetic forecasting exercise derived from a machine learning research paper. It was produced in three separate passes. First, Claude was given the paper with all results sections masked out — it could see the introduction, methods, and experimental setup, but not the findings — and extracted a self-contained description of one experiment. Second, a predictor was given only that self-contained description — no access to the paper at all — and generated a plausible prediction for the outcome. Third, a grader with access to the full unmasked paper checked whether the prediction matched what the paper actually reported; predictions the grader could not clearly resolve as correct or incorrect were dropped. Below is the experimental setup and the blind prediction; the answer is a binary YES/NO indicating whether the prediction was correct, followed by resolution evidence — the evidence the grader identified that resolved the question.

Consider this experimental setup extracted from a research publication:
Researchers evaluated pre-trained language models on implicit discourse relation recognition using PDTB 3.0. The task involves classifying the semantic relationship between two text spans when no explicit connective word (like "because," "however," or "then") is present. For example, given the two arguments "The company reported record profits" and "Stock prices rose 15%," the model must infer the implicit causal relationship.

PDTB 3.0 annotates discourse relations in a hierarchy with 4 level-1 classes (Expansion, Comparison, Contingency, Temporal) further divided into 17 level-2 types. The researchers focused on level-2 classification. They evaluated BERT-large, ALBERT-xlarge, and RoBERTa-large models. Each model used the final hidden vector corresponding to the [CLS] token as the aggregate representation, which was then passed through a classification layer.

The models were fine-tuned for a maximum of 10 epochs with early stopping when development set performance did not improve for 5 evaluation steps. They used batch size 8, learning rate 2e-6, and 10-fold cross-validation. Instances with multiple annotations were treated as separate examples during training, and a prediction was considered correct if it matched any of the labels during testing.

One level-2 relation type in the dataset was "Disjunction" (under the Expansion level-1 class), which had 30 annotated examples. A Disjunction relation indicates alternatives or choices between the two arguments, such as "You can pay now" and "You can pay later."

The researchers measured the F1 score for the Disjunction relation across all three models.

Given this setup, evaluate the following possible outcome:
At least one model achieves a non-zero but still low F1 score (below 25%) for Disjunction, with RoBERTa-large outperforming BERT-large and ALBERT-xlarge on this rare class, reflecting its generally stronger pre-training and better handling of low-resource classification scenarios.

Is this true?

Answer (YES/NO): NO